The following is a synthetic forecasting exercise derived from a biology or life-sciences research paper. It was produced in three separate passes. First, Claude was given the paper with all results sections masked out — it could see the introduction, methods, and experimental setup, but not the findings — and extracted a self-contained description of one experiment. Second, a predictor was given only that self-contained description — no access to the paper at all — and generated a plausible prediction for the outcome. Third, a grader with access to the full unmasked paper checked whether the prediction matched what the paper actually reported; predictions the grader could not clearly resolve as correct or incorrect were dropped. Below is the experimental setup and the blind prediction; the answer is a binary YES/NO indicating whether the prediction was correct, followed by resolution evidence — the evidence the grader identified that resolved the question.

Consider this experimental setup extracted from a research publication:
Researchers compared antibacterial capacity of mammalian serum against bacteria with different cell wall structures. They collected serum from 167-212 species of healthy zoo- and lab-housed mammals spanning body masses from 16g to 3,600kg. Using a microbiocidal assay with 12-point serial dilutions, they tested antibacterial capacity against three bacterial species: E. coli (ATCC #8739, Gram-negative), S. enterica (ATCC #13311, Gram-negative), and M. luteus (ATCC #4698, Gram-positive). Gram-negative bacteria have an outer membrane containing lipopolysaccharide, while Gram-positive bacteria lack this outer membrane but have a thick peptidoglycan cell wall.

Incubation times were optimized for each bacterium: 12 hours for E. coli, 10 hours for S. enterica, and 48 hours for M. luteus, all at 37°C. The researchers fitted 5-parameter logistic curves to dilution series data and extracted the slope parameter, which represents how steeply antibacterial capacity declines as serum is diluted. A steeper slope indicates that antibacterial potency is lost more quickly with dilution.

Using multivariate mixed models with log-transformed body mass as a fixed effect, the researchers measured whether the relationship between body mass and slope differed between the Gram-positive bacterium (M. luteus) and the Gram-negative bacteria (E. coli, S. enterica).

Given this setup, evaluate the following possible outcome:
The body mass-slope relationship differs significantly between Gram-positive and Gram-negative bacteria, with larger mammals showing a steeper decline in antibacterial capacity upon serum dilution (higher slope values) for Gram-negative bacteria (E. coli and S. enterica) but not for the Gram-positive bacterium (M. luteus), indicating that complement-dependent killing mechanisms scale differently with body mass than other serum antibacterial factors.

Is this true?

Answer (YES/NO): NO